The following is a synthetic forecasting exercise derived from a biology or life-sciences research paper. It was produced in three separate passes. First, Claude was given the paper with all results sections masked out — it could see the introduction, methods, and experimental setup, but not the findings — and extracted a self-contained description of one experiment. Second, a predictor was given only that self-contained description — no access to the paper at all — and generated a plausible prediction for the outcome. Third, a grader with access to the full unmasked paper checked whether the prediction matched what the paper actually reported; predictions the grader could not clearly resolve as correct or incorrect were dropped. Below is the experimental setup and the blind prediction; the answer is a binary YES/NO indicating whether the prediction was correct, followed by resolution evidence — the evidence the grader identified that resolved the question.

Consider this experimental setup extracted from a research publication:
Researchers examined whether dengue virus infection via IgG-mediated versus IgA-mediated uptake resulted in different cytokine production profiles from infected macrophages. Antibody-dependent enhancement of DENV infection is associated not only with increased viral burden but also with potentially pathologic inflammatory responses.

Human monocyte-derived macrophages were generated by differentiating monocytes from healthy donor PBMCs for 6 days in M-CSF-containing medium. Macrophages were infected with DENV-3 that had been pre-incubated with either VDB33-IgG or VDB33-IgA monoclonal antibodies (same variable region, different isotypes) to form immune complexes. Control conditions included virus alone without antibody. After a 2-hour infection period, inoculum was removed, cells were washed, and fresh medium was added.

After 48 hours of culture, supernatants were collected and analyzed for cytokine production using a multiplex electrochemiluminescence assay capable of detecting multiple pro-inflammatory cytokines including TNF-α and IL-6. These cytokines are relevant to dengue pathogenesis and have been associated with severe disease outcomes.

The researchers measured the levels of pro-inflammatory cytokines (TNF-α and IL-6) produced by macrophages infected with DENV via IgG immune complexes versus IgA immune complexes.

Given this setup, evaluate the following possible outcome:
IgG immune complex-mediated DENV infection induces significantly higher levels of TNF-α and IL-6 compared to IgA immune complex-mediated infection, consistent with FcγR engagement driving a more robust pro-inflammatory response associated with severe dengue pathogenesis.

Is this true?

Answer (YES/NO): YES